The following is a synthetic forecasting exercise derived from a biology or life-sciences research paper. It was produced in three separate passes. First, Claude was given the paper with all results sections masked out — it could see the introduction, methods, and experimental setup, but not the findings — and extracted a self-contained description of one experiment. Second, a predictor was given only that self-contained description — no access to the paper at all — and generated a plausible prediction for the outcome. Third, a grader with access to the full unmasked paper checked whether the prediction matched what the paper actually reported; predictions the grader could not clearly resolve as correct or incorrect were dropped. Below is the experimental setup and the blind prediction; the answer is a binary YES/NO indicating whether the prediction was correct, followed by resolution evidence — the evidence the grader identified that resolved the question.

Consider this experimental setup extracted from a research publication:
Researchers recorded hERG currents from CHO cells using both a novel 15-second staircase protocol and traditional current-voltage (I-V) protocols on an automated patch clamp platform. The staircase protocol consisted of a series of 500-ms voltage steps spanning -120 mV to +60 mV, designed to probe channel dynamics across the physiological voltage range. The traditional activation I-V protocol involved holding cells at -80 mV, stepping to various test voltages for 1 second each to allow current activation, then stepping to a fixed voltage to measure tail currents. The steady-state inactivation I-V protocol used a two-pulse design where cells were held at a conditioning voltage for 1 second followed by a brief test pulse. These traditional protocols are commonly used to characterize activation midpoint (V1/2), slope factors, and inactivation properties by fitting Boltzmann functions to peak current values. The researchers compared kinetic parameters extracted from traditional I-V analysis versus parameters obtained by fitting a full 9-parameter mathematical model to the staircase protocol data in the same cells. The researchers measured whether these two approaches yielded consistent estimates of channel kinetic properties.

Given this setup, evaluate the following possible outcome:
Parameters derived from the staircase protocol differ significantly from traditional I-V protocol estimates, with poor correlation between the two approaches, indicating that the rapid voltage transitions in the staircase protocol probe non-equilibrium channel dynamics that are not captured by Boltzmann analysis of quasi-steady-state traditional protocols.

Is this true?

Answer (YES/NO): NO